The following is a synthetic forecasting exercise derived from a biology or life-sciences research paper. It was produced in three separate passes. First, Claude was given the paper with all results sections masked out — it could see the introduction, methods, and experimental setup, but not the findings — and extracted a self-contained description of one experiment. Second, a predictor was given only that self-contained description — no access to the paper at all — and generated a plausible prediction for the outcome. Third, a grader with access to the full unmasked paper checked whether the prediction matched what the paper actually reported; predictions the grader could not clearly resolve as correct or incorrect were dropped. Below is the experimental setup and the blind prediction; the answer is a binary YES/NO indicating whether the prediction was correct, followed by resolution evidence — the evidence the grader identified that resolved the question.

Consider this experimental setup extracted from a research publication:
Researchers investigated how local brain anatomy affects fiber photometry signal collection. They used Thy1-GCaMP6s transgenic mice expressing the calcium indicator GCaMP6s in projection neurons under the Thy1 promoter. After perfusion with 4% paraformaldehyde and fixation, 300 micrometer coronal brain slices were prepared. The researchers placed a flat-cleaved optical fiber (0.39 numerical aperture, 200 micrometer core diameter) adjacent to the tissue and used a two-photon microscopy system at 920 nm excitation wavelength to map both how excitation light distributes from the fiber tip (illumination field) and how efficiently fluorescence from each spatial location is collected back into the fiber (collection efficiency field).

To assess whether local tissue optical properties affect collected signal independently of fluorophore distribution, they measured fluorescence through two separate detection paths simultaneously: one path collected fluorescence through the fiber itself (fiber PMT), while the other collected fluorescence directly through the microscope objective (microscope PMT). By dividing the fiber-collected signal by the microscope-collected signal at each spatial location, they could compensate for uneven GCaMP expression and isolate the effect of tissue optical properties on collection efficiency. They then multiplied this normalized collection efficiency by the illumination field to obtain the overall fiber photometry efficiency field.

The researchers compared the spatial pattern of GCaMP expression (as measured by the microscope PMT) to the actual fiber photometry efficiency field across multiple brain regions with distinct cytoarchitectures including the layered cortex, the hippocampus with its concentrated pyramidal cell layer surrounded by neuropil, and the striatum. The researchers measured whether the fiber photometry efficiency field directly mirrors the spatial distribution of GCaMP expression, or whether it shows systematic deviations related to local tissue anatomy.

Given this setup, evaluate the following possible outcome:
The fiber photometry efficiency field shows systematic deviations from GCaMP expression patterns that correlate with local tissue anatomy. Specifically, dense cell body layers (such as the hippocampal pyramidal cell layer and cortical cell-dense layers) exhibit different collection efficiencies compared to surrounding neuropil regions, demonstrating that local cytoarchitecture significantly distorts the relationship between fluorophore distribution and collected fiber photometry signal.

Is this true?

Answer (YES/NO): YES